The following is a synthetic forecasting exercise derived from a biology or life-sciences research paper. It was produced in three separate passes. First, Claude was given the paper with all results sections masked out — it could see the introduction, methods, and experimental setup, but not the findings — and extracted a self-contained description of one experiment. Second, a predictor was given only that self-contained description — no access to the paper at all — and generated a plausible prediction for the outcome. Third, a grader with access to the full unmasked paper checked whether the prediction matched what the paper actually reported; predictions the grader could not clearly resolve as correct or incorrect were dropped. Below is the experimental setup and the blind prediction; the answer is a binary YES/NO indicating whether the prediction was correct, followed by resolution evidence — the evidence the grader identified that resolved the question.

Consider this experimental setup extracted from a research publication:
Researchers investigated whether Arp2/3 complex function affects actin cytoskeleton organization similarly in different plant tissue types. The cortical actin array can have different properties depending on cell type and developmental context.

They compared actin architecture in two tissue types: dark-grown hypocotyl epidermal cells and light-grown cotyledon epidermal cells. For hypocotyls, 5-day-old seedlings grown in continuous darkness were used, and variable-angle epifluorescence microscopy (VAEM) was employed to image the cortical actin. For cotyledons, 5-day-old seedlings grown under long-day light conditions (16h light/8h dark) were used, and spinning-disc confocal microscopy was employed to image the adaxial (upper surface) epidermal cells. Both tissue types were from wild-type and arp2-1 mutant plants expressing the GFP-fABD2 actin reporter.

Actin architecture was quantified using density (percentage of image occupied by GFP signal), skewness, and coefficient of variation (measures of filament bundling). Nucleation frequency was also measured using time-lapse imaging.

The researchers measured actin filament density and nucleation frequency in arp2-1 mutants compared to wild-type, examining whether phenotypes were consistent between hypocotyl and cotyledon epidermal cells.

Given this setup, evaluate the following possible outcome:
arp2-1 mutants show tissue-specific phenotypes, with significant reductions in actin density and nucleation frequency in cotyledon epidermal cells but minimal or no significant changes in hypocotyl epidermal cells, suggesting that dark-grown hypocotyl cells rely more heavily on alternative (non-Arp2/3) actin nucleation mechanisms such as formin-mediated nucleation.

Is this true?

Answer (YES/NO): NO